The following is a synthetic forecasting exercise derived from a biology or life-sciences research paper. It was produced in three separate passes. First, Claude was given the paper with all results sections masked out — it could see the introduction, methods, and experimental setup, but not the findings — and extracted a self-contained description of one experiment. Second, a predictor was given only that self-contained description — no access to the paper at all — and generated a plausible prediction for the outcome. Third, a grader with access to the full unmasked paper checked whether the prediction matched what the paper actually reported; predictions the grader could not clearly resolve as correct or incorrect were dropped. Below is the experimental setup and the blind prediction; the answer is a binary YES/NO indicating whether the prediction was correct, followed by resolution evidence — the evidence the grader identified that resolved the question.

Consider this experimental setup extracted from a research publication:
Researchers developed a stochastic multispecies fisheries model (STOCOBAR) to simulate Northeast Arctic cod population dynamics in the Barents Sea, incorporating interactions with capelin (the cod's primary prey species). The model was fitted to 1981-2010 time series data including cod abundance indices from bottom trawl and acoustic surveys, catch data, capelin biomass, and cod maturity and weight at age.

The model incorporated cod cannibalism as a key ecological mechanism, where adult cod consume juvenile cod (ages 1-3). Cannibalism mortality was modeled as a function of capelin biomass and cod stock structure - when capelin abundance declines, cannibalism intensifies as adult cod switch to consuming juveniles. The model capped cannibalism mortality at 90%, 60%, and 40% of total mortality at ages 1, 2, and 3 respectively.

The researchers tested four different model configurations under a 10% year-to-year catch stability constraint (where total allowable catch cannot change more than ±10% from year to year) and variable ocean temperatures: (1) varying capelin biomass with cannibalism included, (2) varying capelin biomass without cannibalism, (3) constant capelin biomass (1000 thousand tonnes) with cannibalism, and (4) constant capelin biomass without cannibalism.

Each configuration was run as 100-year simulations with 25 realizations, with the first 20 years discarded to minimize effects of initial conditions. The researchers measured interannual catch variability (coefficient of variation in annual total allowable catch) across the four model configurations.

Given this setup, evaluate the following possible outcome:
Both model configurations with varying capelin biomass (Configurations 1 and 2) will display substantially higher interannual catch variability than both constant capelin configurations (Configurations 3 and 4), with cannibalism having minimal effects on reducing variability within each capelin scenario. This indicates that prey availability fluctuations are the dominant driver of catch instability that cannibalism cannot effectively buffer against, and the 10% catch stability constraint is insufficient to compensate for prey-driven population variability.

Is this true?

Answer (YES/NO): NO